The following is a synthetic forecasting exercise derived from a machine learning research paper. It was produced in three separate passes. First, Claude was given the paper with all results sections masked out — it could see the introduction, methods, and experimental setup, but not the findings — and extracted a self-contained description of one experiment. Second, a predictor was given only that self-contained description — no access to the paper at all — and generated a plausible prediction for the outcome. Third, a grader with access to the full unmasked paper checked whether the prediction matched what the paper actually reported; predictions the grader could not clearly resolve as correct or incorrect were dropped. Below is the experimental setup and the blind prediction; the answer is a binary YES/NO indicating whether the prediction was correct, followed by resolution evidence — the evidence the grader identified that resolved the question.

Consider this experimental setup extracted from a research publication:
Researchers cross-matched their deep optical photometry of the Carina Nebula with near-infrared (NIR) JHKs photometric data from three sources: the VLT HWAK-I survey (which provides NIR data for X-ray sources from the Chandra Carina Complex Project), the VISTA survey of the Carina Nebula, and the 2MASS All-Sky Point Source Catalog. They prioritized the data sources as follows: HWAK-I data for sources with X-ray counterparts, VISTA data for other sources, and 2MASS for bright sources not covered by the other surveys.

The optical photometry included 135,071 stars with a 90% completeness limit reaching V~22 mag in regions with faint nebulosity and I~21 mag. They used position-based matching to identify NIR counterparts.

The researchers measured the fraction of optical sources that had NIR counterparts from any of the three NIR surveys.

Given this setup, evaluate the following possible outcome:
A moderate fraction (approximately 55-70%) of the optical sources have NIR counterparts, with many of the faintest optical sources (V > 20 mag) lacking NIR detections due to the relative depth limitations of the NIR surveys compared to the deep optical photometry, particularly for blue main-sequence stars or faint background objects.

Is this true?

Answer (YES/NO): NO